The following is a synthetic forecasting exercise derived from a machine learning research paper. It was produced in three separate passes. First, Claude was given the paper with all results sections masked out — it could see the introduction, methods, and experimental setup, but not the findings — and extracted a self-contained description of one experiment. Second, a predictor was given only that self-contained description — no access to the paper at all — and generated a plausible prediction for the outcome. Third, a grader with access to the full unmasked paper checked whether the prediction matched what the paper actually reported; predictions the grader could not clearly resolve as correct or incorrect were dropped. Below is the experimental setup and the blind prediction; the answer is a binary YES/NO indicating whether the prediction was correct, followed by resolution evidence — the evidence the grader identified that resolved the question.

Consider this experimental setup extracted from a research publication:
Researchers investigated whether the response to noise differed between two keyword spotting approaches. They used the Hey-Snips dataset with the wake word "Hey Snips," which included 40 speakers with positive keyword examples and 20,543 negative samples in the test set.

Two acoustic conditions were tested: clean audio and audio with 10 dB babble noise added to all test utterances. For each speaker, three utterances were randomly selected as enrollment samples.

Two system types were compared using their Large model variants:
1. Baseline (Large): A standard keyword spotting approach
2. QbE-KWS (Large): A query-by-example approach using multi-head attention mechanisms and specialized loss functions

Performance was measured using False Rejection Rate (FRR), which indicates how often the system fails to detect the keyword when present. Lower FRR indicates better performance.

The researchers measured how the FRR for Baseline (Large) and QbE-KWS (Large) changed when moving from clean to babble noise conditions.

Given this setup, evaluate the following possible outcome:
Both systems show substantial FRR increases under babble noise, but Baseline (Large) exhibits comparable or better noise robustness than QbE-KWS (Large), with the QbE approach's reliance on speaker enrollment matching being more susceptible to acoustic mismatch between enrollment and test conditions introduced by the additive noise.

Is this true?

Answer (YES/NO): NO